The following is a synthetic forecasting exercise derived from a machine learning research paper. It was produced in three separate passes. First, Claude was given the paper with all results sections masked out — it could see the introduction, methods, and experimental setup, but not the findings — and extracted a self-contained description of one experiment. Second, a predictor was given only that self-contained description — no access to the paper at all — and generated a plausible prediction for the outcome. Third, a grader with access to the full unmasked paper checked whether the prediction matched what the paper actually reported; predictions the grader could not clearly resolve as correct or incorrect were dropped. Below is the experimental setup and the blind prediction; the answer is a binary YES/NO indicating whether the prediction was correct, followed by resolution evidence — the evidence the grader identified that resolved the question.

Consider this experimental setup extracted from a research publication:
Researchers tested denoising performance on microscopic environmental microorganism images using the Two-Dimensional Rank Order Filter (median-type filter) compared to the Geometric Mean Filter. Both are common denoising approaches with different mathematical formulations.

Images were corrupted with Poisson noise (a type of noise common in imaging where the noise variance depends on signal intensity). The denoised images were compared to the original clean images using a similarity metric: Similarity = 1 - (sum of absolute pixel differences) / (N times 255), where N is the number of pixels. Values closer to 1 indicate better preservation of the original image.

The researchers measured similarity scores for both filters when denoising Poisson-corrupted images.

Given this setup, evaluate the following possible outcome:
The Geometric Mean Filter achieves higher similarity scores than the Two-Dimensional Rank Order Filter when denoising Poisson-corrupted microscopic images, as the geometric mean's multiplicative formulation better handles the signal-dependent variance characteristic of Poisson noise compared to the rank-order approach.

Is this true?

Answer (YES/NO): YES